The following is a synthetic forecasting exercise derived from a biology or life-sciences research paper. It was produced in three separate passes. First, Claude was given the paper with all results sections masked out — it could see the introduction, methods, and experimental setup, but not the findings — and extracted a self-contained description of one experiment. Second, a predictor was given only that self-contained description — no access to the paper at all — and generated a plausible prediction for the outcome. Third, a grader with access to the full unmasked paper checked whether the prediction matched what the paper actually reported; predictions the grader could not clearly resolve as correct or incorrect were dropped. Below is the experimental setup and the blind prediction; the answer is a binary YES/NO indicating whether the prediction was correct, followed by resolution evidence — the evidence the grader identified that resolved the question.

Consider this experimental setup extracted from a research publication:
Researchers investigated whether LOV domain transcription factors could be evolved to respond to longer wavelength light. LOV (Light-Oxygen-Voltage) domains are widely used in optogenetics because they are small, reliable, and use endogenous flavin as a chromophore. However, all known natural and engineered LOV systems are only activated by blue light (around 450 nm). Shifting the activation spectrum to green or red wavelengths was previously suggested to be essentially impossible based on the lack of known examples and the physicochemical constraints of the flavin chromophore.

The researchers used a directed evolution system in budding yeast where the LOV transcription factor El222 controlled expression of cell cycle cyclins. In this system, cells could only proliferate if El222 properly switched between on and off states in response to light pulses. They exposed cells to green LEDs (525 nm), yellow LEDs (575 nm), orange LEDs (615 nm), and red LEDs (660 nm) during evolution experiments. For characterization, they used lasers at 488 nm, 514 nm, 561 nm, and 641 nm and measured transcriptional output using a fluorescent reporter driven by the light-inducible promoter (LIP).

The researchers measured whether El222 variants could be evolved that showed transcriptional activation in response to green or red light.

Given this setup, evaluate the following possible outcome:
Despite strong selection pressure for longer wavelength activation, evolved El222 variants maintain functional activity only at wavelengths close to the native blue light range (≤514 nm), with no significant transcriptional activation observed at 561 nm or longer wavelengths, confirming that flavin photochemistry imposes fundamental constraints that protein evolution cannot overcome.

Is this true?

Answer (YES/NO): NO